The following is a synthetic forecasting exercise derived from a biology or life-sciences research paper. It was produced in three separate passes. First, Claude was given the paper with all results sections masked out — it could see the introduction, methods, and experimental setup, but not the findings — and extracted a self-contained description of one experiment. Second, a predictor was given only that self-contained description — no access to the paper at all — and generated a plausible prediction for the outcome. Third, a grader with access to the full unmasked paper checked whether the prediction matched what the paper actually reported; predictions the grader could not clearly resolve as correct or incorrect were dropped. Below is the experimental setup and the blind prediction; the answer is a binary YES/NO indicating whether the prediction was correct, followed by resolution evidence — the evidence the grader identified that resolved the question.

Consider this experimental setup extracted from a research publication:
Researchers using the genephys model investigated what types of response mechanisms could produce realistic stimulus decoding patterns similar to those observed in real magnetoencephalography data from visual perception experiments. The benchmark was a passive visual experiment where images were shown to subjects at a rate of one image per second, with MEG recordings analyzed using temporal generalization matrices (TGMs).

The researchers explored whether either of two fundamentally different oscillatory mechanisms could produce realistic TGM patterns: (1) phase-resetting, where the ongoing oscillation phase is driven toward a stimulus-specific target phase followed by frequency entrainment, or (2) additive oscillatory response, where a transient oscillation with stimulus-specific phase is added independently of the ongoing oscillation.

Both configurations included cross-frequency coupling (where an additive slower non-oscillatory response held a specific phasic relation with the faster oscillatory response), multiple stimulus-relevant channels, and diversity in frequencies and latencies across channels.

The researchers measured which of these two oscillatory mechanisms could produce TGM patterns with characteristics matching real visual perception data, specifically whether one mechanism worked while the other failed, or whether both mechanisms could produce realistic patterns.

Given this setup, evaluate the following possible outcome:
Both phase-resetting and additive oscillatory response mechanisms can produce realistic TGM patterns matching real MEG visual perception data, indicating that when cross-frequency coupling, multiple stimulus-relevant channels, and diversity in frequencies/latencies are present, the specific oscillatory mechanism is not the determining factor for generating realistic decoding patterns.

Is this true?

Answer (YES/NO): YES